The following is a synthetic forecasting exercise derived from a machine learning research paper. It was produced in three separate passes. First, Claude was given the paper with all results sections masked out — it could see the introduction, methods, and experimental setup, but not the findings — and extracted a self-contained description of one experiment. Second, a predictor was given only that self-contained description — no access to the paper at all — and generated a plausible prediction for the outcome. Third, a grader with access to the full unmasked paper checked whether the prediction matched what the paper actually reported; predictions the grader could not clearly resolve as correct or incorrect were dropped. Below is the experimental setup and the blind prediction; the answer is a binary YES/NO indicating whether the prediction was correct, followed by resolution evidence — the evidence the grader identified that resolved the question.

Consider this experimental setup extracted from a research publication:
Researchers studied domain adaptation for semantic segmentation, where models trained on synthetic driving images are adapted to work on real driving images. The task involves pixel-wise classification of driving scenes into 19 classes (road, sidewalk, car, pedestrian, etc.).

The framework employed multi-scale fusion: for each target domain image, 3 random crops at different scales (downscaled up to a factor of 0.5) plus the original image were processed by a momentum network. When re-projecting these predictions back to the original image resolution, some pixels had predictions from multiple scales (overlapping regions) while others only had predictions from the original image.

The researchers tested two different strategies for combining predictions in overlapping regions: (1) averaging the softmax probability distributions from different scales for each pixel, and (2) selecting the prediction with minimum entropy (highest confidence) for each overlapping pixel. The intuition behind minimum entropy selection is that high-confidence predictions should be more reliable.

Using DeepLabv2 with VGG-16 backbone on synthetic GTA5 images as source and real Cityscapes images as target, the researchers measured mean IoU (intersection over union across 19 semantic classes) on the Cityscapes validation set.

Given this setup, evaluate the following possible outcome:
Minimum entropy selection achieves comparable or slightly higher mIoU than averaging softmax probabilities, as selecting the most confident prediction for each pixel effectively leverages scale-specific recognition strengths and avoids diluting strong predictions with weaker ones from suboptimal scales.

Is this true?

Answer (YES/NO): NO